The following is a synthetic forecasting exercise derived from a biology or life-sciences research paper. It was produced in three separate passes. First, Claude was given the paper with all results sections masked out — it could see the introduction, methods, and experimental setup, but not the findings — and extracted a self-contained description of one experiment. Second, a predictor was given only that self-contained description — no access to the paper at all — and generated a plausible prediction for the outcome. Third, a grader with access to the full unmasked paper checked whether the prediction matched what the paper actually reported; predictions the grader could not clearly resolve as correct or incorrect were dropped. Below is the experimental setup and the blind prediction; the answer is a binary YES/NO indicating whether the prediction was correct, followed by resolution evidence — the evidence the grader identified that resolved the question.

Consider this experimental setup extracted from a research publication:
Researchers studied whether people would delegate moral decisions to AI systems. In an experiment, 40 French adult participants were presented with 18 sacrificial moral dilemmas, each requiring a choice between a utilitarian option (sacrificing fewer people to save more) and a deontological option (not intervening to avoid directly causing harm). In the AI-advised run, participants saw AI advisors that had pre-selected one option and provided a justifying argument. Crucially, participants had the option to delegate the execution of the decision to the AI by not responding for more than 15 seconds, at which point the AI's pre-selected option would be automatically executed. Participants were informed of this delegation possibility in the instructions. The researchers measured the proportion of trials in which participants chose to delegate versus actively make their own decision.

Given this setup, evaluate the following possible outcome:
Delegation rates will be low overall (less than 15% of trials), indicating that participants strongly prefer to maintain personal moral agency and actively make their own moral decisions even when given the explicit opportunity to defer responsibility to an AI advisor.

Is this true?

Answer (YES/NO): YES